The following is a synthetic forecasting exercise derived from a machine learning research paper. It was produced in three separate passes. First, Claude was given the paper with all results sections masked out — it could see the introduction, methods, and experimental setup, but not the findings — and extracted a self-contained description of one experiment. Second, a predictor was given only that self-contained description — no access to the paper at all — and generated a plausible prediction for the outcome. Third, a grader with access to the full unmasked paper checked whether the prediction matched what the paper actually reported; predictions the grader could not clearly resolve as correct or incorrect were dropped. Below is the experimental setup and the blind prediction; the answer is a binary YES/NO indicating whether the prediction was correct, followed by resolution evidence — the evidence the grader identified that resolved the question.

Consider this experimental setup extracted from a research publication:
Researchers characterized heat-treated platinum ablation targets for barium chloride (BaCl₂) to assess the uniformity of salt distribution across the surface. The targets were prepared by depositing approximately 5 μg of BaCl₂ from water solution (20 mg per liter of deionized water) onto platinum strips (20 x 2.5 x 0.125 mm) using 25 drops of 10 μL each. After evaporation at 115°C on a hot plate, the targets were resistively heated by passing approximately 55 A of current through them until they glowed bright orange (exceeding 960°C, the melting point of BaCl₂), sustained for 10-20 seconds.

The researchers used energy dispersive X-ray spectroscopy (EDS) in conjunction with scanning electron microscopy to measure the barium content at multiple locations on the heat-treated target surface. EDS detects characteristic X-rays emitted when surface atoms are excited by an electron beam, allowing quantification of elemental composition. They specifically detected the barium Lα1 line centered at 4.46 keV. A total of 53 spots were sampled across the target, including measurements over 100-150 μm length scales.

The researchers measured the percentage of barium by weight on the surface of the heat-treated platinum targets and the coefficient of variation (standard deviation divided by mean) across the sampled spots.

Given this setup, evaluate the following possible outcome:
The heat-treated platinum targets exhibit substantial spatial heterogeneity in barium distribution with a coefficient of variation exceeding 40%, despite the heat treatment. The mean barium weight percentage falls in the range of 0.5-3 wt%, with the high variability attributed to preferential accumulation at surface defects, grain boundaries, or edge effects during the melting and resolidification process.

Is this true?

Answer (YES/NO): YES